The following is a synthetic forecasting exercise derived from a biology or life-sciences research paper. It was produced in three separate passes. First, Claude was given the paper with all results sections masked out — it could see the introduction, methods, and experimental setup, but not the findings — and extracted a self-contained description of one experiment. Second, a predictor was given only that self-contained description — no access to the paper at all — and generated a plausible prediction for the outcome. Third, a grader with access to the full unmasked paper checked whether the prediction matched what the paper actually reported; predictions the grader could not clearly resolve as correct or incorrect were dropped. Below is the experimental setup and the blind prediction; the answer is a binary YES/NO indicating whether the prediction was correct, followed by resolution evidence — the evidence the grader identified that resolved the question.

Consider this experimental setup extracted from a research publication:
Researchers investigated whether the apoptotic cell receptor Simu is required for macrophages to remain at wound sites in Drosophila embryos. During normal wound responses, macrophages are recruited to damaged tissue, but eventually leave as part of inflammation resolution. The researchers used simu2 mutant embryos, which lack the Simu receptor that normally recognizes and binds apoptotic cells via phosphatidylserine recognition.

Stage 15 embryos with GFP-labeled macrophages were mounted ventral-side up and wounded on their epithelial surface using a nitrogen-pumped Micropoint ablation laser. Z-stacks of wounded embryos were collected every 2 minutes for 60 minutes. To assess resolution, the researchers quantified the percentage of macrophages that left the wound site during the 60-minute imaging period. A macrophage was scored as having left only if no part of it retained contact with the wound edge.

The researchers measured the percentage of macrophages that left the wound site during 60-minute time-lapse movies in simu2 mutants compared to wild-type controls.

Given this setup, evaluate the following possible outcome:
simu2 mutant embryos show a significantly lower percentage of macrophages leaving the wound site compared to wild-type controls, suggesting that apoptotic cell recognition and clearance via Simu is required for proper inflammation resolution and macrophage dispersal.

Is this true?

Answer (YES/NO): NO